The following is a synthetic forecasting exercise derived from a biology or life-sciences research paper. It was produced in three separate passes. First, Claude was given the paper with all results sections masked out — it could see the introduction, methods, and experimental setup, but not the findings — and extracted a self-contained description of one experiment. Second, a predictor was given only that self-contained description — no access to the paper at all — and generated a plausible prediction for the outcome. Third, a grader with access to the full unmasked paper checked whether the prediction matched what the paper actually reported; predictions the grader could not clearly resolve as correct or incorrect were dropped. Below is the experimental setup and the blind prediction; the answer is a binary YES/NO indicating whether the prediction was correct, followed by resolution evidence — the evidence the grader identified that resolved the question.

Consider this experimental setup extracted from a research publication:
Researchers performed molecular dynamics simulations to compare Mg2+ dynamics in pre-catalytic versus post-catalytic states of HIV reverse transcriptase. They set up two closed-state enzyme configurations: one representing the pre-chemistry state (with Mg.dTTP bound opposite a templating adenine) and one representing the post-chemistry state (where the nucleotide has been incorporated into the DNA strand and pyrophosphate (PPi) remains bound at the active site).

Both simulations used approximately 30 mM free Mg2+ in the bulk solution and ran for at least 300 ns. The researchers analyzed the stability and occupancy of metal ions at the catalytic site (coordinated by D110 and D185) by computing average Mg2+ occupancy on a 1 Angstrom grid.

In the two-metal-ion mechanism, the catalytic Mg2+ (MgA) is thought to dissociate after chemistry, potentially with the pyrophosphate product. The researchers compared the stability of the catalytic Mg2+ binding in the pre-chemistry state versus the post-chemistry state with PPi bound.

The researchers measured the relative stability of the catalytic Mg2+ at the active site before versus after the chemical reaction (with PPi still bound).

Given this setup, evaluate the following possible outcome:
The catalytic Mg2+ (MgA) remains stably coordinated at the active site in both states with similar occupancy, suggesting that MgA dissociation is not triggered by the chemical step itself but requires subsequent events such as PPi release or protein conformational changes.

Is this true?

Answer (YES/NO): YES